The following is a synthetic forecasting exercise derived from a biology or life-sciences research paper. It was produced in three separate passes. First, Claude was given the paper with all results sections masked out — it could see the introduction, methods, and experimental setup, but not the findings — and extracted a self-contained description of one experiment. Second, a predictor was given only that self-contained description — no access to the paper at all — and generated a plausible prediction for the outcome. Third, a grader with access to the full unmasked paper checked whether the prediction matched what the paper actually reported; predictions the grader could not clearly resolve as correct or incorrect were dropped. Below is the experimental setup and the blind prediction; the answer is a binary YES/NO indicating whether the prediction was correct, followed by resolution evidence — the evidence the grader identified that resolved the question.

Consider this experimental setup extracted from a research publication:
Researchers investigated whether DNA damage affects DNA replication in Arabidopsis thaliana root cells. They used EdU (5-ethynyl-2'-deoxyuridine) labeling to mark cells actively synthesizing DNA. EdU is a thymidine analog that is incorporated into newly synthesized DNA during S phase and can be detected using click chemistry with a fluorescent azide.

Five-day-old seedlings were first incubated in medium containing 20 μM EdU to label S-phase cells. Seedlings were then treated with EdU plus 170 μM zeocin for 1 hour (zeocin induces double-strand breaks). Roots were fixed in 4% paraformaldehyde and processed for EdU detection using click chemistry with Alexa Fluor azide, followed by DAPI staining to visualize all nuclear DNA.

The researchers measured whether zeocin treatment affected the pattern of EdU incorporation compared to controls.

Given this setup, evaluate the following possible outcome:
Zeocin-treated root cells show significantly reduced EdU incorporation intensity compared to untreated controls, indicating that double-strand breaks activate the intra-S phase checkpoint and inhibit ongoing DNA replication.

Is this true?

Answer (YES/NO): NO